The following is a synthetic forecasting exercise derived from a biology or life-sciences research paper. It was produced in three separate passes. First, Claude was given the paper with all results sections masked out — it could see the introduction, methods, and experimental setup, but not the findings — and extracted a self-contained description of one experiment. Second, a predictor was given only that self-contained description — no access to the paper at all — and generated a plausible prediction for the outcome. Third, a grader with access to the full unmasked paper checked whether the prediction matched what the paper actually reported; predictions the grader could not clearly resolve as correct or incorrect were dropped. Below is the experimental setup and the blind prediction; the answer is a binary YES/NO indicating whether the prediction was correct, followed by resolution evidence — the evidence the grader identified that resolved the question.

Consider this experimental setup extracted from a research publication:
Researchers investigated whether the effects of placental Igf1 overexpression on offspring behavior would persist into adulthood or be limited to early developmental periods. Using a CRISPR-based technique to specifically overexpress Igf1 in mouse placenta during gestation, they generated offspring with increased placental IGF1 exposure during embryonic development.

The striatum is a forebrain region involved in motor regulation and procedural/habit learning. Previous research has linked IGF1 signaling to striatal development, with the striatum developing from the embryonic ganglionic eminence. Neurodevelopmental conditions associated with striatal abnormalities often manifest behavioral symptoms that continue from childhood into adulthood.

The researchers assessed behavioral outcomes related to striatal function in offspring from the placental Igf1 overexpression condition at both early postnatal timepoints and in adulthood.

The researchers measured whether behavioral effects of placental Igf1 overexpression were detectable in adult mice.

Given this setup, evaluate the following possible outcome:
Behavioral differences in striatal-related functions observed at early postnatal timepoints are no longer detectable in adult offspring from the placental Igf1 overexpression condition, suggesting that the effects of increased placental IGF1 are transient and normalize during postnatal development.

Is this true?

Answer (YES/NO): NO